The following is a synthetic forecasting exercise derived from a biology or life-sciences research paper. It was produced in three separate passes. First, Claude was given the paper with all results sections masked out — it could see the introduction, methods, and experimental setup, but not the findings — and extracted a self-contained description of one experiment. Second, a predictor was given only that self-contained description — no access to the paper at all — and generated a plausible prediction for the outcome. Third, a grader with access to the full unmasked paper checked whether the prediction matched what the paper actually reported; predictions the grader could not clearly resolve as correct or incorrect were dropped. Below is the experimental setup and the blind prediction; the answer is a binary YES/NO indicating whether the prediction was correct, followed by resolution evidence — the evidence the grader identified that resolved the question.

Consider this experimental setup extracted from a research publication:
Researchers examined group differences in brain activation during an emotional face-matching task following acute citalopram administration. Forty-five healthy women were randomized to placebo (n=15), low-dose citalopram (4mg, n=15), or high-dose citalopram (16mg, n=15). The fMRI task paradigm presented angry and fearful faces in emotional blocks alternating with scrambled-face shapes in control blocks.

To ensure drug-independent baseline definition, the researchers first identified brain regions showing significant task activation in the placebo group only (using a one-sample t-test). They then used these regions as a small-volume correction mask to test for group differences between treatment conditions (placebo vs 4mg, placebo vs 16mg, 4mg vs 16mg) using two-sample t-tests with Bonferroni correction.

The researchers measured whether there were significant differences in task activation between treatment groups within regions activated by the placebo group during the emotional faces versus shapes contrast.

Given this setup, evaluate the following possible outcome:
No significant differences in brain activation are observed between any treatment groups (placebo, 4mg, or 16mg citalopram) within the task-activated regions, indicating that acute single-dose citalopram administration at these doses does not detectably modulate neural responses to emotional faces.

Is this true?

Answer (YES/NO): YES